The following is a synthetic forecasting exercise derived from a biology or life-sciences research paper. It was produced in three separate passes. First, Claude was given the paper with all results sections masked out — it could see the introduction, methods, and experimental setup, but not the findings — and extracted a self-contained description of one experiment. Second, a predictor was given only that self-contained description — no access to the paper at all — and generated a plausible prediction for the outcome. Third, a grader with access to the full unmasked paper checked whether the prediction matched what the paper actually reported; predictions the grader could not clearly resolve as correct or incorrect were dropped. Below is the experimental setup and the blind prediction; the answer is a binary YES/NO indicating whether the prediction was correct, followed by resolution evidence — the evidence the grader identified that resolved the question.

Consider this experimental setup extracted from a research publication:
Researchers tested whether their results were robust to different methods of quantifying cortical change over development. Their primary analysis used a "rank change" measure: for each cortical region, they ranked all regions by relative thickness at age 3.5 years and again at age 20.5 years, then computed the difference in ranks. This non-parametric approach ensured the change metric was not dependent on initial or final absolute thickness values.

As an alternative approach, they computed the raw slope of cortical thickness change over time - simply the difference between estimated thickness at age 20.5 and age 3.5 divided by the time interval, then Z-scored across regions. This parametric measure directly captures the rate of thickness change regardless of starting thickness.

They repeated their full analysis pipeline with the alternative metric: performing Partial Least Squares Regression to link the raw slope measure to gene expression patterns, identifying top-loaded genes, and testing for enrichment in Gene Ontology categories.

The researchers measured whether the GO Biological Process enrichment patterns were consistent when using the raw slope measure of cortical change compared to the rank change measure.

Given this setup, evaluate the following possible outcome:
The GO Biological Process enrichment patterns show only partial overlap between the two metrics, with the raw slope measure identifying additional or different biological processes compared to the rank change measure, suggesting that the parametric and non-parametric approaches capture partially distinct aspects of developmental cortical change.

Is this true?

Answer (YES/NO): NO